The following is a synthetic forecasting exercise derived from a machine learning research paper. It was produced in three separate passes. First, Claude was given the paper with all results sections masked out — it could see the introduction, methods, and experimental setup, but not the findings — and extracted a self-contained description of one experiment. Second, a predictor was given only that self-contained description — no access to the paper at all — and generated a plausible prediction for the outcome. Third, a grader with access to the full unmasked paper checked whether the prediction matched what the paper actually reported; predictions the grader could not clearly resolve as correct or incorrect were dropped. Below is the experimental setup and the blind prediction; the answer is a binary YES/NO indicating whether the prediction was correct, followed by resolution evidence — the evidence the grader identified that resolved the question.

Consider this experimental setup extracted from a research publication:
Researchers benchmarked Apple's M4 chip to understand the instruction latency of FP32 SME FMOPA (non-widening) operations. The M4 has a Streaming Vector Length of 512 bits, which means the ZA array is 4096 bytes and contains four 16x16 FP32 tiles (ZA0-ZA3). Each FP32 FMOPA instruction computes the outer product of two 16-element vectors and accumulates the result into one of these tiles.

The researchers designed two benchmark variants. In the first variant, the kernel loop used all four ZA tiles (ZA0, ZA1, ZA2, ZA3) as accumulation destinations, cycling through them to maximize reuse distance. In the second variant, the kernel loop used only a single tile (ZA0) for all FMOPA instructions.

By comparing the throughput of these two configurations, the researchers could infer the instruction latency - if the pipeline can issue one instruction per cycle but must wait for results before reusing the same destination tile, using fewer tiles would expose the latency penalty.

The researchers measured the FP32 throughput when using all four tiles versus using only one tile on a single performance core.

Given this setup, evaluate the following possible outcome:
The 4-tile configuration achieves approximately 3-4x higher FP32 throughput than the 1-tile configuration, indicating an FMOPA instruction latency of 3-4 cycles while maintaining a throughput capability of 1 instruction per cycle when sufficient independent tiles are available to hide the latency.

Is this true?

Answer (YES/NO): YES